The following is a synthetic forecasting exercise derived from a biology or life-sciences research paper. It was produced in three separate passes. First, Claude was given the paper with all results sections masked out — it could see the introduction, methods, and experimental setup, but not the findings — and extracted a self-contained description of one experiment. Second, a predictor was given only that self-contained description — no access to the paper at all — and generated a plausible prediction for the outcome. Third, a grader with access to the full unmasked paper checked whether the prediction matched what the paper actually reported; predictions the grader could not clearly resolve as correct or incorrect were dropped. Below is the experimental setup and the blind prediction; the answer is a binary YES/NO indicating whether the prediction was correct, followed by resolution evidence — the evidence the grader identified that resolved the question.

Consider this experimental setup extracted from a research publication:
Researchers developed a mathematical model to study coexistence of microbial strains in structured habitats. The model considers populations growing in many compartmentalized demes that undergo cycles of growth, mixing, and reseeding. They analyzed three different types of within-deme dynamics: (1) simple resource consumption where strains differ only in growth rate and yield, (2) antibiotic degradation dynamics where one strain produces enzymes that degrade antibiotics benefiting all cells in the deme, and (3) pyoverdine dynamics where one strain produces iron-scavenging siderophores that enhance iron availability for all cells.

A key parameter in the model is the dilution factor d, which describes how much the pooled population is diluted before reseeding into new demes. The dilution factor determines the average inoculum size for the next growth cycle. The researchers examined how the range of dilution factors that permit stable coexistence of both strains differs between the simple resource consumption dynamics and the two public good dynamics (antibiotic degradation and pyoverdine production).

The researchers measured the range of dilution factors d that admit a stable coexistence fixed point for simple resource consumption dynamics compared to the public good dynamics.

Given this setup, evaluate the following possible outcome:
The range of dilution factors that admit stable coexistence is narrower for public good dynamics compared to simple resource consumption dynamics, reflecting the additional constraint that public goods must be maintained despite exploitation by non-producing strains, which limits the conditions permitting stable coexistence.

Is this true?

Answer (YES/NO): NO